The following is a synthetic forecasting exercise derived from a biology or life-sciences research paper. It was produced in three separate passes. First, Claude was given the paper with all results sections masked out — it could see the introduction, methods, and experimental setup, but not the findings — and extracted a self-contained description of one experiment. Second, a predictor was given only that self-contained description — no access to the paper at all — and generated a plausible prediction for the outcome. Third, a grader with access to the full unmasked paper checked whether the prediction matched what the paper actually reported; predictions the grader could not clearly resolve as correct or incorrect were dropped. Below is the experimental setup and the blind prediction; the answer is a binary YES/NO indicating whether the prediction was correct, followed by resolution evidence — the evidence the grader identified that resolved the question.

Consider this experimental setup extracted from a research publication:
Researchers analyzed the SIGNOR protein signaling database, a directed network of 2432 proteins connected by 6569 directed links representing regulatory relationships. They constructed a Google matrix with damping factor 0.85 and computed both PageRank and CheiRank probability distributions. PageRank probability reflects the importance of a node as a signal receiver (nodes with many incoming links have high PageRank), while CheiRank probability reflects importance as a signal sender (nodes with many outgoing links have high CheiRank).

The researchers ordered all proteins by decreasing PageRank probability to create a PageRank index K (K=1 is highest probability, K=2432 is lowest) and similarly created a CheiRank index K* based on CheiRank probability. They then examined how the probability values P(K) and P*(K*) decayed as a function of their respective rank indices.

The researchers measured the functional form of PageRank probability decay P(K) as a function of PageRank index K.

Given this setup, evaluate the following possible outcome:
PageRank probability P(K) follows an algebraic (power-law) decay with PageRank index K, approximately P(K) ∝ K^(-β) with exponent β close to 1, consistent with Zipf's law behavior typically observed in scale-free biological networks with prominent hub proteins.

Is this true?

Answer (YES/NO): NO